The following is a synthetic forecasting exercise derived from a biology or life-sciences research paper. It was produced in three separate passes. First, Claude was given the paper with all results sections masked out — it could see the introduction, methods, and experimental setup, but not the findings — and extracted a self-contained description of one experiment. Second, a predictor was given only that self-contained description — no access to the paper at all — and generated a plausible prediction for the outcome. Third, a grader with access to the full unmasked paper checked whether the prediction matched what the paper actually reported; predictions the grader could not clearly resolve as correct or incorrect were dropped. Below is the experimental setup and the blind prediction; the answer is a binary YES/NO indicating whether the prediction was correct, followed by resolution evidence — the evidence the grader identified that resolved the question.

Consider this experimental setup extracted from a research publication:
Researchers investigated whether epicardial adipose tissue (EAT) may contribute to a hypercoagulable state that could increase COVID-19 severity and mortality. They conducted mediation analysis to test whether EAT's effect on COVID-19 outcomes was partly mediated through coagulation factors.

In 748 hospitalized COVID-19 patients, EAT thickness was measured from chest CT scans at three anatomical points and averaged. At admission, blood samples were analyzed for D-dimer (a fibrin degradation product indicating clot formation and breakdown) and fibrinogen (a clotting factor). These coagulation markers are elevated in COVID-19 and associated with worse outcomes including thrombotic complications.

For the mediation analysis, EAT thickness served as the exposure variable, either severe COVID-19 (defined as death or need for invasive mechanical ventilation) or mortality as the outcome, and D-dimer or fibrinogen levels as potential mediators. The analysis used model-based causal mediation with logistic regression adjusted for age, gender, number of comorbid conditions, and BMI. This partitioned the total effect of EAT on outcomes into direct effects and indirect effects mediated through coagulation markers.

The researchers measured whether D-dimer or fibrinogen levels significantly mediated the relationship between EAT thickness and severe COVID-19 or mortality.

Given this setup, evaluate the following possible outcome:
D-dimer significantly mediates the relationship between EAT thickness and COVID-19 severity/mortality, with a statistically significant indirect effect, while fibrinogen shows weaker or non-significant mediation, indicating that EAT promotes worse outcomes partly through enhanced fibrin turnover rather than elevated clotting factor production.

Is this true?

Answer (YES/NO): NO